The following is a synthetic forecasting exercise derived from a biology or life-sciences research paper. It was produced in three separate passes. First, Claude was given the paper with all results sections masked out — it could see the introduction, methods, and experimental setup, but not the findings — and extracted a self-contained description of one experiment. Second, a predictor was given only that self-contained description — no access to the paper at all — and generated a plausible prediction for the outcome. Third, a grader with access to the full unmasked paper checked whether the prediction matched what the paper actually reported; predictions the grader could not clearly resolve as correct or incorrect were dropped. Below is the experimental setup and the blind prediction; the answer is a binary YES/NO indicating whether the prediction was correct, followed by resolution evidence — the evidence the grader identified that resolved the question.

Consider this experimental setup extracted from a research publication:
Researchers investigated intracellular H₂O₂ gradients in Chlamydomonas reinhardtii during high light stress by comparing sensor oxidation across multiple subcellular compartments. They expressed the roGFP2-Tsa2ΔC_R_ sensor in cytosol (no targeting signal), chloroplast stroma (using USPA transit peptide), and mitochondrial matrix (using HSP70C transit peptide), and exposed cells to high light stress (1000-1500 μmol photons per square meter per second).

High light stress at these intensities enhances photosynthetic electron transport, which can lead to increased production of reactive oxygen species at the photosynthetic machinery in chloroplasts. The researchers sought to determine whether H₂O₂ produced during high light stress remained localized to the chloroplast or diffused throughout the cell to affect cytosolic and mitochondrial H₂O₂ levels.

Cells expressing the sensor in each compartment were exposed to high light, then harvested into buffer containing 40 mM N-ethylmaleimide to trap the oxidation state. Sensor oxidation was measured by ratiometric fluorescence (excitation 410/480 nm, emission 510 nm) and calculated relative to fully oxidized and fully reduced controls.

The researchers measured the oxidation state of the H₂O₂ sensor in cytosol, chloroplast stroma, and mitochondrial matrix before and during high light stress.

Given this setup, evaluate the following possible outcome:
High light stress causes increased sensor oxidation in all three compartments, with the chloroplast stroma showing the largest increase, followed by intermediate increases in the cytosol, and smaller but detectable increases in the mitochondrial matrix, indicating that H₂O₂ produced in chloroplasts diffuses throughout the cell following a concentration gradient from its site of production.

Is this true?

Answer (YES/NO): NO